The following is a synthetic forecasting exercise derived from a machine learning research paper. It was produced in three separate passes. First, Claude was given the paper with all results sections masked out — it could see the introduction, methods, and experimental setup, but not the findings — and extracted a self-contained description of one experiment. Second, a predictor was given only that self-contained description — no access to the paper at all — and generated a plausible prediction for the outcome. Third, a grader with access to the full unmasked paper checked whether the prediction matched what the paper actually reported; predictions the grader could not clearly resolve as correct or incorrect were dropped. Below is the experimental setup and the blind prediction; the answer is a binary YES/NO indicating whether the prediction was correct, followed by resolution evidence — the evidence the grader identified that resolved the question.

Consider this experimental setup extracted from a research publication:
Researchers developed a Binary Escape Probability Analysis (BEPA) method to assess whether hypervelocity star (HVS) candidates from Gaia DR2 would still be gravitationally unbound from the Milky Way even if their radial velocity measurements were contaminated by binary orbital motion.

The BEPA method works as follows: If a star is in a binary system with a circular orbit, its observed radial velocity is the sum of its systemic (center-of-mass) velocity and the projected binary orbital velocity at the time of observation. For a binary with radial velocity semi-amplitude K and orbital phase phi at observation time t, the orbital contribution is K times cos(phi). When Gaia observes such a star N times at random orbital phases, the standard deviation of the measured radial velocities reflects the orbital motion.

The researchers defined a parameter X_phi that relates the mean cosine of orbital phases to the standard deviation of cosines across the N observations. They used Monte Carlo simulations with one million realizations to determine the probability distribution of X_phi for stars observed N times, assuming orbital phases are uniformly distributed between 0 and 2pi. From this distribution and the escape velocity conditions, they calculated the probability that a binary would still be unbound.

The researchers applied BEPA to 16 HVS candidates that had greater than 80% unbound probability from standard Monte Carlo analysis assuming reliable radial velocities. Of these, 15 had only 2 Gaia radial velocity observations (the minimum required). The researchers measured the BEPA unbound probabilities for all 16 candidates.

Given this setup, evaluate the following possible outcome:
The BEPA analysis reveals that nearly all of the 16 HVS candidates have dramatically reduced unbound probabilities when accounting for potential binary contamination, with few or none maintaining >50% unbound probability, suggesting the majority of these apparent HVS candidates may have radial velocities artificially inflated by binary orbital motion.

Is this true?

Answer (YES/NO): NO